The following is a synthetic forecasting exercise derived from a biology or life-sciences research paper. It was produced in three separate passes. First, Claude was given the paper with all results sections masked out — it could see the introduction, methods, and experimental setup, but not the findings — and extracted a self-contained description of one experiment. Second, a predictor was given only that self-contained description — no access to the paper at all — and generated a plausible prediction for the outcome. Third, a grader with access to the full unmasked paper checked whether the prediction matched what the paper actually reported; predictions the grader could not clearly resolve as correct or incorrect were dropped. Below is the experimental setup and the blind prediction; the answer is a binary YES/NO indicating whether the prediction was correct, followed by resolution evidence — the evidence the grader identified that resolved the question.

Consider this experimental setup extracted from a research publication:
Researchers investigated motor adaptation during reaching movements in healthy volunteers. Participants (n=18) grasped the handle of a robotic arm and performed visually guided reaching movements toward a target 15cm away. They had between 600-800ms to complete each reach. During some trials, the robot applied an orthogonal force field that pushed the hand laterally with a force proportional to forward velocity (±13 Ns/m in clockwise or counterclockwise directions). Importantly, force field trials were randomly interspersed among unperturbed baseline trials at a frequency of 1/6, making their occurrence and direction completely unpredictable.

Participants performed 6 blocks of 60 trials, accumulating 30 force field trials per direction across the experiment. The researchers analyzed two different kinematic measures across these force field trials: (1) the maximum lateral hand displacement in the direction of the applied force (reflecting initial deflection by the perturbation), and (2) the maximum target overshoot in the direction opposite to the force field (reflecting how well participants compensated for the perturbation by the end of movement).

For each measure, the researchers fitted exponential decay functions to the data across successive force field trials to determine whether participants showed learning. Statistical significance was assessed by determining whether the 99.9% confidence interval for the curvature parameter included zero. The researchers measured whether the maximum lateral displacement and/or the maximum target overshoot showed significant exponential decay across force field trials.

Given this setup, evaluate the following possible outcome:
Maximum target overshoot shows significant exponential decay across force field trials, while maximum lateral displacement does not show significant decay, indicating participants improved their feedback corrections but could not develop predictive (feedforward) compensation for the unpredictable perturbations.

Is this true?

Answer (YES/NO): YES